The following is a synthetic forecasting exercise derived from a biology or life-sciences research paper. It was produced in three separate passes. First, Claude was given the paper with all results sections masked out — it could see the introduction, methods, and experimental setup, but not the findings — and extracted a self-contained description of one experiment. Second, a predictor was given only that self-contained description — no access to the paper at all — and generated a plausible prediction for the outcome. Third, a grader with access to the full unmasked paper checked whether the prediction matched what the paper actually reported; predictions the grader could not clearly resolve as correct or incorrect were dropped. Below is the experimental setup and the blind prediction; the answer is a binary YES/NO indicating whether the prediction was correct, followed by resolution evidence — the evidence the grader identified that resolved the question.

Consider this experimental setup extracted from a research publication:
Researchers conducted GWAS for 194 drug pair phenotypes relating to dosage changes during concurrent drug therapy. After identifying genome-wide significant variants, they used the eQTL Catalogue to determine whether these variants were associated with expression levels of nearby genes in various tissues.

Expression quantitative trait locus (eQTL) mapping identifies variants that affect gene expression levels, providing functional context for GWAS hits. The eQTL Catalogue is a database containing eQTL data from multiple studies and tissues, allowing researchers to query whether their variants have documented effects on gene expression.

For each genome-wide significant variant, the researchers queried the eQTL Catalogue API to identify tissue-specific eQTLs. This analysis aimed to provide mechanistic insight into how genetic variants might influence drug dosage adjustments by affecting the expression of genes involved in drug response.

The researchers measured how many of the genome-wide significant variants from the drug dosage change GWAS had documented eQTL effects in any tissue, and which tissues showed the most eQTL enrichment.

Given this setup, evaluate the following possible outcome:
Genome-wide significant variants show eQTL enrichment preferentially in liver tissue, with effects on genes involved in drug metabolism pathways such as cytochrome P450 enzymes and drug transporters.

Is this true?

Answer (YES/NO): NO